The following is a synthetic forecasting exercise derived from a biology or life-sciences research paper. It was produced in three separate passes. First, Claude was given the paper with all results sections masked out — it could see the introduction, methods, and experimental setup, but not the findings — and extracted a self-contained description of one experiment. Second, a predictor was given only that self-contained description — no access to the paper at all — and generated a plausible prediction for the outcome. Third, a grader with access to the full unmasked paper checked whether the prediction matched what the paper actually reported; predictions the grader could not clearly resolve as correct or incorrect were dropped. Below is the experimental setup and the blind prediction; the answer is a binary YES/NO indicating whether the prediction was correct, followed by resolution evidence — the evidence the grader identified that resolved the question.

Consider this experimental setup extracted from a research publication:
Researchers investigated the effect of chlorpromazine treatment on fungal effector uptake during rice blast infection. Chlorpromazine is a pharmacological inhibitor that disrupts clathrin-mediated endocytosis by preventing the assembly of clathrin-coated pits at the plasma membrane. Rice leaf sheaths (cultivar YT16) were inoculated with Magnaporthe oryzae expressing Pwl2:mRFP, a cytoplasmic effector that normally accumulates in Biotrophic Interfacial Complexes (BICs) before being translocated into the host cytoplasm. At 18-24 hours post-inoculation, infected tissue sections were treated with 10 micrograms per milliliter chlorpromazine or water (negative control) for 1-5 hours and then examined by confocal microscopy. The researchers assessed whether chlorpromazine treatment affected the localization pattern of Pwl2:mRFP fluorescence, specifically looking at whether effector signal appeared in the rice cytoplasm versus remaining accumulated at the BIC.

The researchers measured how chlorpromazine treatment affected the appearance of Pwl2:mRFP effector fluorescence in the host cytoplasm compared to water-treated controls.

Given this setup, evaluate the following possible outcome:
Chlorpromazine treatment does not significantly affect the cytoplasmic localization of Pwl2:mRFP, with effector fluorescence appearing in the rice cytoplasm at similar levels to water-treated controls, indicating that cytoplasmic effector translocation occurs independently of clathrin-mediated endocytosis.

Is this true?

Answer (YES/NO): NO